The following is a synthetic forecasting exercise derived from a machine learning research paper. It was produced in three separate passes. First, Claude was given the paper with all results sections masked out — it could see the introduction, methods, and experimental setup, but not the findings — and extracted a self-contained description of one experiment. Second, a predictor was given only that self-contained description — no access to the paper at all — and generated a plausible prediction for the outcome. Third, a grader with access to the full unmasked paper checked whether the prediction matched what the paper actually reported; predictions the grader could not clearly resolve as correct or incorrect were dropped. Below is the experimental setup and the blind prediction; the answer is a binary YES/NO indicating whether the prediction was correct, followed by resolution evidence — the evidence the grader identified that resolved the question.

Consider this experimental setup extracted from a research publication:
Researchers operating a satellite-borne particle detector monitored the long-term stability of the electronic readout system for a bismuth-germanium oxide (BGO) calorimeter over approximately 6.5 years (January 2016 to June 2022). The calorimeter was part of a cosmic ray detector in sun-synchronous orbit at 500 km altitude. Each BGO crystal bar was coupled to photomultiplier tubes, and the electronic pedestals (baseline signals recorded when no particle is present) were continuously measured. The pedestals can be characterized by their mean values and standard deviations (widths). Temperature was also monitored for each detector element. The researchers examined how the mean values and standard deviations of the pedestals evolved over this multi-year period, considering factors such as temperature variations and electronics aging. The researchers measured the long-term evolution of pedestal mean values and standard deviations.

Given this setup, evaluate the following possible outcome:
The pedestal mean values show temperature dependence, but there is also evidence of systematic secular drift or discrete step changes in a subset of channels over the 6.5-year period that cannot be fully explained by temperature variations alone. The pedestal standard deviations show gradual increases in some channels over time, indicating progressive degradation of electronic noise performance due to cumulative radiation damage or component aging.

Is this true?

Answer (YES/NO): NO